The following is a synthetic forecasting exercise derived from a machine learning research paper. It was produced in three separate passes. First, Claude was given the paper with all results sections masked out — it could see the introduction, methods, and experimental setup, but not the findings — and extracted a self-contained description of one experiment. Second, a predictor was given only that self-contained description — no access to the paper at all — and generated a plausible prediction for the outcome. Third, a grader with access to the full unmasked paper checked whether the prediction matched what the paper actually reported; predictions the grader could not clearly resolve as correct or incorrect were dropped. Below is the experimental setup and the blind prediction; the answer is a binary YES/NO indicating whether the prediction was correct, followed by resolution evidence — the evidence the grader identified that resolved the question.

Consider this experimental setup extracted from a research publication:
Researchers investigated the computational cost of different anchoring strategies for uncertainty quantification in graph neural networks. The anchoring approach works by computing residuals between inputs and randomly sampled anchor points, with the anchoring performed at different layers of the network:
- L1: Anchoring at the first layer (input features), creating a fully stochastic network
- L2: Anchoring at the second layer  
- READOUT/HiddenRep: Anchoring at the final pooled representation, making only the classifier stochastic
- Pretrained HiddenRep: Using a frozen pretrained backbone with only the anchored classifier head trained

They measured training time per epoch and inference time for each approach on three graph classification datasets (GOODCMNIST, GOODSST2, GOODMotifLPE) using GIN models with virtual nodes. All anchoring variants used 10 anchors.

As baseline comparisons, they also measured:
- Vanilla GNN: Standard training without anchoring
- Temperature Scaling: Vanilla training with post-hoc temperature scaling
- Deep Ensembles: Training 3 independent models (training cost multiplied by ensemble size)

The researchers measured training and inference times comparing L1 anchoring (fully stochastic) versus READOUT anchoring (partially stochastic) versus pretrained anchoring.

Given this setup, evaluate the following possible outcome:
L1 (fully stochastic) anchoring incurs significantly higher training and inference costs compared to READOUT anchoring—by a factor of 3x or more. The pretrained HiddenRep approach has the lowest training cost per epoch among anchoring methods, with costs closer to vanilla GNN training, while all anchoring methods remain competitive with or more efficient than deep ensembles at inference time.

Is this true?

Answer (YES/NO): NO